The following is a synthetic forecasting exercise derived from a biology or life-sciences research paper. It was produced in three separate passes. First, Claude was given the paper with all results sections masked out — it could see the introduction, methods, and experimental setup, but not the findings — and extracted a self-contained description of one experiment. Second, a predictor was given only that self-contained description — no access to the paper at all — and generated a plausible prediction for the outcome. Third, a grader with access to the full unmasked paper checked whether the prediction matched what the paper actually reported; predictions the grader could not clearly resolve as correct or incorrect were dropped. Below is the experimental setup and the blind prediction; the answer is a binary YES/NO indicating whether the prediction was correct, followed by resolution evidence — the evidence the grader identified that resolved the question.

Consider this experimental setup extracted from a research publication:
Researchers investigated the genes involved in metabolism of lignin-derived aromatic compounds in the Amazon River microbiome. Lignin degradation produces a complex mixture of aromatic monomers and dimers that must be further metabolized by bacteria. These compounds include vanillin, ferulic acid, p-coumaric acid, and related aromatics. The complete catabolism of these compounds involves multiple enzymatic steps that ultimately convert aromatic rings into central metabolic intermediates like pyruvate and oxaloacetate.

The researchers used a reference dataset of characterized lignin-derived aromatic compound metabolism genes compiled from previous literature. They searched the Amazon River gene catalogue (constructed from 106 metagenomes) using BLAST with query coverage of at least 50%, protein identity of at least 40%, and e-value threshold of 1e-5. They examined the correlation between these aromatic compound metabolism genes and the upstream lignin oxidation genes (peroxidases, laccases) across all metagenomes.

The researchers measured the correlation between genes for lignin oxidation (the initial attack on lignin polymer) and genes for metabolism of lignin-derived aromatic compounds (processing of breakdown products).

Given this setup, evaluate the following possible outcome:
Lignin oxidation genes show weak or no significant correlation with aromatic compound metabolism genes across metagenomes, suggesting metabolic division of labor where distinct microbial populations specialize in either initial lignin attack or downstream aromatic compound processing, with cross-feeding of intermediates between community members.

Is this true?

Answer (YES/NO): NO